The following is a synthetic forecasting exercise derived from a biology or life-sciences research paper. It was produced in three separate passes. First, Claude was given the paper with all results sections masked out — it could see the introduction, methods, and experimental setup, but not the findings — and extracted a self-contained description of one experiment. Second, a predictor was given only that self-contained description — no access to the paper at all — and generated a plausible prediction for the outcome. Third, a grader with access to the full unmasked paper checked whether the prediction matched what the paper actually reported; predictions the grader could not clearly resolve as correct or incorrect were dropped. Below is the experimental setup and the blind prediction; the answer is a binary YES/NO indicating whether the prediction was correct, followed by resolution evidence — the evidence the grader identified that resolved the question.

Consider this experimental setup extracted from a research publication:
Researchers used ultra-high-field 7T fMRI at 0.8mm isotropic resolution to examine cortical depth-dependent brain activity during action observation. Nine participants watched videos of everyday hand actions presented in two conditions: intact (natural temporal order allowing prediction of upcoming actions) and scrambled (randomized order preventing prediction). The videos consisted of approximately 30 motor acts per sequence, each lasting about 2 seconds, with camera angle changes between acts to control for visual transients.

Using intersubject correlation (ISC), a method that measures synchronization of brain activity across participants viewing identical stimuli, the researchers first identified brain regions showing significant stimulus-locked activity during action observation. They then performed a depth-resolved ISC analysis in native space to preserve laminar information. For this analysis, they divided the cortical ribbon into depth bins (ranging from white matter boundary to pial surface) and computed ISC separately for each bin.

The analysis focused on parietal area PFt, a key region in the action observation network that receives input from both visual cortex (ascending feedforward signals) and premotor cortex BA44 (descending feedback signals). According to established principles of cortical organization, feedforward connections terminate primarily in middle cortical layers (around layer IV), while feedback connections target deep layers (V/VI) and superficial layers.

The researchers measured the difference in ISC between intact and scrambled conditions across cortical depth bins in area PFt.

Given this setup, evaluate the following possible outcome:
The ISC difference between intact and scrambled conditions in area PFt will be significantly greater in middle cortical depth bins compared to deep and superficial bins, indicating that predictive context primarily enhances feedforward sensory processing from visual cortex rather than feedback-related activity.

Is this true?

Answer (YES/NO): NO